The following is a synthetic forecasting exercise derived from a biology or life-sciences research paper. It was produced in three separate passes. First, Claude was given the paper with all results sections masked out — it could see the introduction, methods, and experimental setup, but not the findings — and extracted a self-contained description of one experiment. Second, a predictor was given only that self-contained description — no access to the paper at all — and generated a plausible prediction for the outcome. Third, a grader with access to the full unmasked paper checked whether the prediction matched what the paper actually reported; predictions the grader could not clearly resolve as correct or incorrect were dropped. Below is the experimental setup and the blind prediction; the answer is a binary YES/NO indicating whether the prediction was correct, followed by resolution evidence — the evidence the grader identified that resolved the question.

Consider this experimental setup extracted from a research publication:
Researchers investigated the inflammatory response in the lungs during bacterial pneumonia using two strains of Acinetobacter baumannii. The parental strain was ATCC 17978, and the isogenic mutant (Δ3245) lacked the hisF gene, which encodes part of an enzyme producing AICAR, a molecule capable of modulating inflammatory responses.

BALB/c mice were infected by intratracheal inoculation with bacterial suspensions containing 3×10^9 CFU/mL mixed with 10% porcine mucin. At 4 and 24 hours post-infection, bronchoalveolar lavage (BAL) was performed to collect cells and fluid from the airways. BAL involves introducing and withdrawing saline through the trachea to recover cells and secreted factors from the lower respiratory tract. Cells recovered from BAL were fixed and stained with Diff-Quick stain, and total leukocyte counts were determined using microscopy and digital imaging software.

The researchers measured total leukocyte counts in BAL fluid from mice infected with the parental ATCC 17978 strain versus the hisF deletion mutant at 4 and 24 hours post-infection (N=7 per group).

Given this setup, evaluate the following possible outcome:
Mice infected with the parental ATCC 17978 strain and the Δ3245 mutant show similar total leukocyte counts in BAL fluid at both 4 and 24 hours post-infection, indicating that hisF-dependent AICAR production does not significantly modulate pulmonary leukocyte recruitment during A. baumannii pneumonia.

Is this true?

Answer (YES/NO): NO